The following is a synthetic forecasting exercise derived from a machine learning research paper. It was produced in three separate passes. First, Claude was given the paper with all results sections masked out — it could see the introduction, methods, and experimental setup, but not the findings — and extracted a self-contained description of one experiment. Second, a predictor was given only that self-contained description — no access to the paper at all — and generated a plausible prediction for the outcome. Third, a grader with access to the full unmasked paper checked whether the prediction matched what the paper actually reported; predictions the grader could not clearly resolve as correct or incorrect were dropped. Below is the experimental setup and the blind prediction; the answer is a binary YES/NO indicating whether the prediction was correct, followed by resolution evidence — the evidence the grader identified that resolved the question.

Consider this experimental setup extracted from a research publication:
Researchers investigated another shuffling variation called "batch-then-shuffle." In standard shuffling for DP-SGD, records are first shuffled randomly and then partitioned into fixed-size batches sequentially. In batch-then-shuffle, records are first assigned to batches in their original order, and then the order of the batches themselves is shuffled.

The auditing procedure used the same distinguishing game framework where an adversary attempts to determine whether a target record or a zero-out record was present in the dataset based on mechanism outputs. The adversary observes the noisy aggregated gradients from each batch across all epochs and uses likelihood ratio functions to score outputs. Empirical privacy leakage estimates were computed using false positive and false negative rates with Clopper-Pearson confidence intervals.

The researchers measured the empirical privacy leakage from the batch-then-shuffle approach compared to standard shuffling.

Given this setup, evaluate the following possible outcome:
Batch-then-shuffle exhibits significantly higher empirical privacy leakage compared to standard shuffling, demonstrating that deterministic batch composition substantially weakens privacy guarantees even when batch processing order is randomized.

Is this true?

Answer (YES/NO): YES